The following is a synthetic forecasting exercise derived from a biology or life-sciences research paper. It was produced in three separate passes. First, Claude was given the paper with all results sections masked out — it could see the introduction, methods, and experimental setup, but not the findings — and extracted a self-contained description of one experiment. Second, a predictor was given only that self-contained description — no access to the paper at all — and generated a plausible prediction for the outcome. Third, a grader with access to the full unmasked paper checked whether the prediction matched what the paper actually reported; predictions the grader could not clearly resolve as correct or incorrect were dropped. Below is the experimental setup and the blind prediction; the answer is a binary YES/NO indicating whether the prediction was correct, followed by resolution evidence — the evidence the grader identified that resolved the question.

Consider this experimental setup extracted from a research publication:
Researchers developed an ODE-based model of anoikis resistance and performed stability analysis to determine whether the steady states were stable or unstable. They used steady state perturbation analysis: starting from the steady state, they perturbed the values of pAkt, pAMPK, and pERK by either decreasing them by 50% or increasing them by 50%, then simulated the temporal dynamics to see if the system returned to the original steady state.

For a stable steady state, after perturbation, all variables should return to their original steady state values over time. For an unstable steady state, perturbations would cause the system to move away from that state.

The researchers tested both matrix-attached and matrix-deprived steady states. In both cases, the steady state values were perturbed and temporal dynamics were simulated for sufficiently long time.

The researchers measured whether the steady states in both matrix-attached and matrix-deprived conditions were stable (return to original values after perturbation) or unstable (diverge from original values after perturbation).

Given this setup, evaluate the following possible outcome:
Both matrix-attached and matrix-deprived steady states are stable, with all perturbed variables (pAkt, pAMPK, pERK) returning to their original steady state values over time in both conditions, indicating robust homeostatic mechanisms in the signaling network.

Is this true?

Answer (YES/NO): YES